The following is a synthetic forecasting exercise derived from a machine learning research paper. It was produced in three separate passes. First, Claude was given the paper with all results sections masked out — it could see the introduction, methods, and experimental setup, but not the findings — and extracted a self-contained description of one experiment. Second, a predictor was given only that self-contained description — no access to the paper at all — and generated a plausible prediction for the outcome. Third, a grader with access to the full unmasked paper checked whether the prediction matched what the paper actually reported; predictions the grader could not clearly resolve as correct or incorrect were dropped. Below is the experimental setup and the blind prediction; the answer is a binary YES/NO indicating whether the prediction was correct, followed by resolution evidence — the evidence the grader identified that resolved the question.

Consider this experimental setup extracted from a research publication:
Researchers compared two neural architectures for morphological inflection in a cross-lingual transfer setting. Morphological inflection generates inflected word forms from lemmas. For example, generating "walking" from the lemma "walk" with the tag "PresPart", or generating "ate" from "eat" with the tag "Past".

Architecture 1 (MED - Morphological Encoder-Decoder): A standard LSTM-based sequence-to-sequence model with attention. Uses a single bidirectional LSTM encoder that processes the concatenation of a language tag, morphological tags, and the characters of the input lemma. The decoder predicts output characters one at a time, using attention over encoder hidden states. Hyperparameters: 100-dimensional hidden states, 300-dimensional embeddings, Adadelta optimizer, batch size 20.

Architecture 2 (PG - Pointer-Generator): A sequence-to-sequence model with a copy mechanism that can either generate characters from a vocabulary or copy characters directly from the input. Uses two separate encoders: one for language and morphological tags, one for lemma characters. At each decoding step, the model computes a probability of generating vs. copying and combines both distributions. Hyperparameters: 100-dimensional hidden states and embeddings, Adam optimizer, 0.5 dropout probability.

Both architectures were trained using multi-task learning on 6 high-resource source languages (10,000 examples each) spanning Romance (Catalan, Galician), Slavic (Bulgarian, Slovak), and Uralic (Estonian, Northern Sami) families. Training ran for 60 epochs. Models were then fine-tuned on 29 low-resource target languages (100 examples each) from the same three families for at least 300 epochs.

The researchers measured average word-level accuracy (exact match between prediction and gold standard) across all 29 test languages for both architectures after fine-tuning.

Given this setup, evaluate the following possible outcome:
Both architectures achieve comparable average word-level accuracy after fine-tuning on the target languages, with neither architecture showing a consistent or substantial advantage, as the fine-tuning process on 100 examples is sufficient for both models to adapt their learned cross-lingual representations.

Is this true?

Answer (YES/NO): NO